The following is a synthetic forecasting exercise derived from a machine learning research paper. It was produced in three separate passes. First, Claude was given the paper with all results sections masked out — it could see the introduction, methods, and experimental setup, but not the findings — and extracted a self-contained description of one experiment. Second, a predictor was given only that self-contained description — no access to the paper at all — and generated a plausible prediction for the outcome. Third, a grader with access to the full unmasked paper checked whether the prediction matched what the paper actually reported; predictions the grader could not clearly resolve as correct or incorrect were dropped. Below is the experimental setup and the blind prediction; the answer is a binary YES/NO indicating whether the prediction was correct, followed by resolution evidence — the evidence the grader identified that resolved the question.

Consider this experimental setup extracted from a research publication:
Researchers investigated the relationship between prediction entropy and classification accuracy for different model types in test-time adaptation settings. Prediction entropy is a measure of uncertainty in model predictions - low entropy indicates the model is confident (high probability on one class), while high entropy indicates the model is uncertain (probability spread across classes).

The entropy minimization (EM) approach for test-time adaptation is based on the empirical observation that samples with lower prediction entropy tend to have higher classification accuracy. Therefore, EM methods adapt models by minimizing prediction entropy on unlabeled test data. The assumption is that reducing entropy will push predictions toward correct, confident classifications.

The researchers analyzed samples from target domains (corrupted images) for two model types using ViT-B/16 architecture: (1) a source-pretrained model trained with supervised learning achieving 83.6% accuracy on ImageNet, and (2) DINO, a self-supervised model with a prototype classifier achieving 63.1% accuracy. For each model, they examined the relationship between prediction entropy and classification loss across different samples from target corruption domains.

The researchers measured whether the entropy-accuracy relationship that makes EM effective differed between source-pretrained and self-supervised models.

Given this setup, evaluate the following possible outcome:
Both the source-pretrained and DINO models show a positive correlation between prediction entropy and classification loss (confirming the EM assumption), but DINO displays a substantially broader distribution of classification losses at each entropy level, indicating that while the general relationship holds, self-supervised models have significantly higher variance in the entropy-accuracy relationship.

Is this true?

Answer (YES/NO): NO